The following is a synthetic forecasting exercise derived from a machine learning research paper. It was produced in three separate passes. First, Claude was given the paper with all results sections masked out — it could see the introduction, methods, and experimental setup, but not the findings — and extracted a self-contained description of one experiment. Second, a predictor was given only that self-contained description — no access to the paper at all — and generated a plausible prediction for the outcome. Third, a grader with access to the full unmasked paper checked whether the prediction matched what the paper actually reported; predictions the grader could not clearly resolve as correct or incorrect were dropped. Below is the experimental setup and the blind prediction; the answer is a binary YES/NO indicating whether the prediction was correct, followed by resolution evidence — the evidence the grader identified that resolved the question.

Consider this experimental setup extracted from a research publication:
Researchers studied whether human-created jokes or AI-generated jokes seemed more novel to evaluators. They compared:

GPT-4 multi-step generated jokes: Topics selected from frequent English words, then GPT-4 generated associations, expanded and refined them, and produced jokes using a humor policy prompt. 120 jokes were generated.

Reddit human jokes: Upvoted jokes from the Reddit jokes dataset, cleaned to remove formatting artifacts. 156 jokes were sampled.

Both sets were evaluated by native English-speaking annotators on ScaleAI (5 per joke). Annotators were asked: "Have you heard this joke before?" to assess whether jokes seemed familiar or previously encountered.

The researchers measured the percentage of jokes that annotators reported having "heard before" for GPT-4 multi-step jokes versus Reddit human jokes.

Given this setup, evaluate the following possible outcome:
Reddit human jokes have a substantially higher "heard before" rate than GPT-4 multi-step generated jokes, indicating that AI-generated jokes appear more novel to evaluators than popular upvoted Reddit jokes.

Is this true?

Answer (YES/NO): YES